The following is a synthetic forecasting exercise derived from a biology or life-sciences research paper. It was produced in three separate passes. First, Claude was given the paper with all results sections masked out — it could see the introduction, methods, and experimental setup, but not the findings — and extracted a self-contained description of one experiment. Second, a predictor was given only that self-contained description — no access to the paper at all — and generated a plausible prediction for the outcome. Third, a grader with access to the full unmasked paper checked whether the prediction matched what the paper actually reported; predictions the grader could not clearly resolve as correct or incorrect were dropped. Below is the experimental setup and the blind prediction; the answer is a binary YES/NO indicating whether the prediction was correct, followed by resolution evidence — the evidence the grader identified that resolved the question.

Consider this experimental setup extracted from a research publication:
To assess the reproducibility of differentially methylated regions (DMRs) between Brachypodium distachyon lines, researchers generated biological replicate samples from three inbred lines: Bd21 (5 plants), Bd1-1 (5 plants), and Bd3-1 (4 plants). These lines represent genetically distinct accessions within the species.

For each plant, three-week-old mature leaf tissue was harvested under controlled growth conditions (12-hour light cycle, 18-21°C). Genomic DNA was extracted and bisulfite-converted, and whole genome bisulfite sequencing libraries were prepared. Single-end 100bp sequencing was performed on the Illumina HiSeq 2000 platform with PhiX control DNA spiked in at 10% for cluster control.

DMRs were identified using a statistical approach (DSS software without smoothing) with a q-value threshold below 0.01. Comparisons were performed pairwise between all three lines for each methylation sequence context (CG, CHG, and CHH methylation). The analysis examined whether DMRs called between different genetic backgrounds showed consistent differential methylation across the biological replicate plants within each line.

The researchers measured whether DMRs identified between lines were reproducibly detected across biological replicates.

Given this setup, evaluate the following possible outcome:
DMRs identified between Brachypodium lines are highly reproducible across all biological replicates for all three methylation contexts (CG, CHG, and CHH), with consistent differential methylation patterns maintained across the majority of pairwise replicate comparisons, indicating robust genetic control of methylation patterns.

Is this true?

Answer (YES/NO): NO